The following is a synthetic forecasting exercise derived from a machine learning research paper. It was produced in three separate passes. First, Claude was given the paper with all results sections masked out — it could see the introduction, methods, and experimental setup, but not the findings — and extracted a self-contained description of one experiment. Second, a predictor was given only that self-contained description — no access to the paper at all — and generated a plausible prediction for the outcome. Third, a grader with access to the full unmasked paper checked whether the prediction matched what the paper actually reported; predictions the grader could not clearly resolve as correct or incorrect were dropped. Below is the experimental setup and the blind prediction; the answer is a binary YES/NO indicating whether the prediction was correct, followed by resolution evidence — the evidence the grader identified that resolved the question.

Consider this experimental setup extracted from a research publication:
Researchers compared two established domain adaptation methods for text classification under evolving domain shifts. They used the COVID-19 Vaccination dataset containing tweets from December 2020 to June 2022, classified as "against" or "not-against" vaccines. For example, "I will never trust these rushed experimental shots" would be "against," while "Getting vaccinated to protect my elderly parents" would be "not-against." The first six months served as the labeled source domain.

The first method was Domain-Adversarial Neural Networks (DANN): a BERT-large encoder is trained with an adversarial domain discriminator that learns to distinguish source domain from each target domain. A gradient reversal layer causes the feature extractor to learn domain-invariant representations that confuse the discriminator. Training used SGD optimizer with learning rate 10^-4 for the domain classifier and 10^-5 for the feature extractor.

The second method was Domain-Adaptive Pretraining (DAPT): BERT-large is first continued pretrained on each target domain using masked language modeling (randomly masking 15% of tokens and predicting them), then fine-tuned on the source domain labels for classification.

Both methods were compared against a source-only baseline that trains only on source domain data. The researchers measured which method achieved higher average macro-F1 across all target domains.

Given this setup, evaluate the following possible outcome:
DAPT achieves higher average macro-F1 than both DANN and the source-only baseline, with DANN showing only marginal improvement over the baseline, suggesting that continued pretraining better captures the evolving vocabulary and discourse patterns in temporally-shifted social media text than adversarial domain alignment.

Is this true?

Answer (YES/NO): YES